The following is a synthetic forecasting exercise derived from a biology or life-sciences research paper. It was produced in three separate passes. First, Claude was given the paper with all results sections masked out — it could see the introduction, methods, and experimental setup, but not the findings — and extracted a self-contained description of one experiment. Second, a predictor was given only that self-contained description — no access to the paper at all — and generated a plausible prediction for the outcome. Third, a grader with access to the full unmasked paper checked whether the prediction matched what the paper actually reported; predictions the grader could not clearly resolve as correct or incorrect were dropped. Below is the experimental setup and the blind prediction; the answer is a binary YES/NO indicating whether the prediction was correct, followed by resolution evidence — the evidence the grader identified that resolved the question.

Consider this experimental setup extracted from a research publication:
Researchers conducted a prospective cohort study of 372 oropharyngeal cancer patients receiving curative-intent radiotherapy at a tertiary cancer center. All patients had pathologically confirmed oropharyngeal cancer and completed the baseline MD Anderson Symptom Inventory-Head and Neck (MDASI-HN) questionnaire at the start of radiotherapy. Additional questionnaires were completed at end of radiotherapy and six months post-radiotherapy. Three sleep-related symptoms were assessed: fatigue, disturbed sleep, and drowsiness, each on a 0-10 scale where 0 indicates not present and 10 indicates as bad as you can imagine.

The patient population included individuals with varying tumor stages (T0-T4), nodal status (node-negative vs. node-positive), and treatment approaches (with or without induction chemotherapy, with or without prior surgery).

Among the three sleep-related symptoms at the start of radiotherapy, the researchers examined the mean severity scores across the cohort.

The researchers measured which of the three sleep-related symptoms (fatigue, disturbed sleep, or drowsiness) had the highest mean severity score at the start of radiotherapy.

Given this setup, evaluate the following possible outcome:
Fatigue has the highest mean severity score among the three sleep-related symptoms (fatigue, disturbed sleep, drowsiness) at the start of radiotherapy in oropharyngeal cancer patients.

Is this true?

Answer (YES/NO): YES